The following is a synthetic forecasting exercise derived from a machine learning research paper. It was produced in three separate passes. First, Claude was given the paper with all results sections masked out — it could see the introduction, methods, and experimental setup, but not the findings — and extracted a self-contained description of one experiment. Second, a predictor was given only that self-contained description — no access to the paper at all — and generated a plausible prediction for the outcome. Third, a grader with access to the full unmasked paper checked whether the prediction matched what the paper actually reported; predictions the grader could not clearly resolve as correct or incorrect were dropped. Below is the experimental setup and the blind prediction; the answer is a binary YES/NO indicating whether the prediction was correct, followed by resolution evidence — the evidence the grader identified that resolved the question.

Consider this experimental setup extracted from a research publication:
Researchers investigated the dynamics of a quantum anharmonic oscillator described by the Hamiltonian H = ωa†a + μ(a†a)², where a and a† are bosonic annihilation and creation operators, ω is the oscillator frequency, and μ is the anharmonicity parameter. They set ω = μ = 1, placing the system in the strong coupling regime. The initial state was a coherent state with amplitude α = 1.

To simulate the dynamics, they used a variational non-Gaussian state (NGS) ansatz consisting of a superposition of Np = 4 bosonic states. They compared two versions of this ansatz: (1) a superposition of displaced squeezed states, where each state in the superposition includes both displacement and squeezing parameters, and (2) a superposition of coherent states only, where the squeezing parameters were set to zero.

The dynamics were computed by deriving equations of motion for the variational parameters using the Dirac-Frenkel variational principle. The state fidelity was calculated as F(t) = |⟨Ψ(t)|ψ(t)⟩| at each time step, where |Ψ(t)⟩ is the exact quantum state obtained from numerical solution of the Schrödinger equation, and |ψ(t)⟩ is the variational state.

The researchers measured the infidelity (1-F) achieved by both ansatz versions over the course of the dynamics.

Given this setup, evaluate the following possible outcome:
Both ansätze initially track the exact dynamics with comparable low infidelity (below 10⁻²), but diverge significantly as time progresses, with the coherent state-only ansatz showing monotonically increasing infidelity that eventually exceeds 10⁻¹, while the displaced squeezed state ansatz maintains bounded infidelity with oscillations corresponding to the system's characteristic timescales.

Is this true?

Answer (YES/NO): NO